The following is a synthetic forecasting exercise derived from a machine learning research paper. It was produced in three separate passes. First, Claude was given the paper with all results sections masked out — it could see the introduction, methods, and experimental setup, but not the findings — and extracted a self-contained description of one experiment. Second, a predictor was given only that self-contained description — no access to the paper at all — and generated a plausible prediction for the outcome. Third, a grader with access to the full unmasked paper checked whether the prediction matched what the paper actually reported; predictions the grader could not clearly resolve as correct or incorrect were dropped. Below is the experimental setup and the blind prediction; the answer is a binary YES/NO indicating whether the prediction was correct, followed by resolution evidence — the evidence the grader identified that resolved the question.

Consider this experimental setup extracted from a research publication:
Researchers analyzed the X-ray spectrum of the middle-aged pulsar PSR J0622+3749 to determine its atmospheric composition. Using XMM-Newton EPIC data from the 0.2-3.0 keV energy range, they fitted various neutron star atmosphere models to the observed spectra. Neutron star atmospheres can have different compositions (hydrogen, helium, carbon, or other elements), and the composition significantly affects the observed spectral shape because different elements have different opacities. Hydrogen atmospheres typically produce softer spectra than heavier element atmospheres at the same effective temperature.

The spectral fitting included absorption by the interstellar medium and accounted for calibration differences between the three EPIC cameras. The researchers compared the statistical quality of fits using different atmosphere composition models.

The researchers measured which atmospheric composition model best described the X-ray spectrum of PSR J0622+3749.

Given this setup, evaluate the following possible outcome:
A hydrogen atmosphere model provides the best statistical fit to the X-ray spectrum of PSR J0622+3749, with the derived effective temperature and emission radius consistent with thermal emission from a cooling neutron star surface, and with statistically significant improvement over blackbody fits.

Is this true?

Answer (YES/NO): NO